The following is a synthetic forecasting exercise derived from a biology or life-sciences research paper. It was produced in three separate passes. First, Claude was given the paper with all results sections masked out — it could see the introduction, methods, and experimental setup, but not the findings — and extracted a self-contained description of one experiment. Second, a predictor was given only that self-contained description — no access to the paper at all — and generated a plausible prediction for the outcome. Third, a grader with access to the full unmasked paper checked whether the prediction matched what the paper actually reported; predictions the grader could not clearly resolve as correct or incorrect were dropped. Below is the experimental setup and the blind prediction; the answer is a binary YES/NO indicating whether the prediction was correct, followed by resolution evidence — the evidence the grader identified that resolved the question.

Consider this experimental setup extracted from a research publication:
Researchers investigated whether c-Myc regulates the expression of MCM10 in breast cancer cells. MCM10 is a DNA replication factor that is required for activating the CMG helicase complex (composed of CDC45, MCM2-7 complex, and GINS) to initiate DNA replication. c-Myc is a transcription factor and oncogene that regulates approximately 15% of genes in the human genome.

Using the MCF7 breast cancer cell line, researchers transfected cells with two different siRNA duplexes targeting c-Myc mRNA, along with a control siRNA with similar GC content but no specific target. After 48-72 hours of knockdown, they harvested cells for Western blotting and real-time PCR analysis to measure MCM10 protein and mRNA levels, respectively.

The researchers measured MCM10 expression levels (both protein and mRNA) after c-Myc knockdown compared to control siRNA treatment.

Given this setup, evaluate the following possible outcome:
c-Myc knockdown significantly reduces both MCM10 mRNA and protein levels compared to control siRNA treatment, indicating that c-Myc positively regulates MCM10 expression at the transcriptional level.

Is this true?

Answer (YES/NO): YES